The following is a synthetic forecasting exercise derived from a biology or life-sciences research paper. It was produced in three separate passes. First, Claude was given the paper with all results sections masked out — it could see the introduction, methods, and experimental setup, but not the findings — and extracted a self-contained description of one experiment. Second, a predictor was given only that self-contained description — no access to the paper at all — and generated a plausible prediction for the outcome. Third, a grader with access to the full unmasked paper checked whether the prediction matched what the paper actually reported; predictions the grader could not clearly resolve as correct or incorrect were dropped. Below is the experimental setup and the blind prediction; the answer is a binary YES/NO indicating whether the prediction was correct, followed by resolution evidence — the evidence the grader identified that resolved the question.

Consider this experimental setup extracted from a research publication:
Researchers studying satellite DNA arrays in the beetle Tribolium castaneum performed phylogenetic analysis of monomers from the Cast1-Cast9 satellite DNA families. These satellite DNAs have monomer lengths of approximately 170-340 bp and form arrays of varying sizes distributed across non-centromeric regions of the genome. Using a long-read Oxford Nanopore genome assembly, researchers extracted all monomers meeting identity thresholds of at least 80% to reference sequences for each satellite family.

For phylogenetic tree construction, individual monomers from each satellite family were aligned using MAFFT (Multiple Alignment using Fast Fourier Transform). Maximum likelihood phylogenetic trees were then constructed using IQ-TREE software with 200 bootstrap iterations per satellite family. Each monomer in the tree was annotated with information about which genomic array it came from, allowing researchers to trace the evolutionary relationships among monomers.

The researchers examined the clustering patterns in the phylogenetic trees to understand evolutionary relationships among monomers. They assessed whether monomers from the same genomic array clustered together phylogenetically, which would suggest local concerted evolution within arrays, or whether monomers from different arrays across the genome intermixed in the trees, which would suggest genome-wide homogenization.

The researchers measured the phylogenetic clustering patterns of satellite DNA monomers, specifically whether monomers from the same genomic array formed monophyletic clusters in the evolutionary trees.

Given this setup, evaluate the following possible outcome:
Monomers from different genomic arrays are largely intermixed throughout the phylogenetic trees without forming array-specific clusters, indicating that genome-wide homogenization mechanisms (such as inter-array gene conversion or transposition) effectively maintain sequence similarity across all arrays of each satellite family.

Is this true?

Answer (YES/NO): NO